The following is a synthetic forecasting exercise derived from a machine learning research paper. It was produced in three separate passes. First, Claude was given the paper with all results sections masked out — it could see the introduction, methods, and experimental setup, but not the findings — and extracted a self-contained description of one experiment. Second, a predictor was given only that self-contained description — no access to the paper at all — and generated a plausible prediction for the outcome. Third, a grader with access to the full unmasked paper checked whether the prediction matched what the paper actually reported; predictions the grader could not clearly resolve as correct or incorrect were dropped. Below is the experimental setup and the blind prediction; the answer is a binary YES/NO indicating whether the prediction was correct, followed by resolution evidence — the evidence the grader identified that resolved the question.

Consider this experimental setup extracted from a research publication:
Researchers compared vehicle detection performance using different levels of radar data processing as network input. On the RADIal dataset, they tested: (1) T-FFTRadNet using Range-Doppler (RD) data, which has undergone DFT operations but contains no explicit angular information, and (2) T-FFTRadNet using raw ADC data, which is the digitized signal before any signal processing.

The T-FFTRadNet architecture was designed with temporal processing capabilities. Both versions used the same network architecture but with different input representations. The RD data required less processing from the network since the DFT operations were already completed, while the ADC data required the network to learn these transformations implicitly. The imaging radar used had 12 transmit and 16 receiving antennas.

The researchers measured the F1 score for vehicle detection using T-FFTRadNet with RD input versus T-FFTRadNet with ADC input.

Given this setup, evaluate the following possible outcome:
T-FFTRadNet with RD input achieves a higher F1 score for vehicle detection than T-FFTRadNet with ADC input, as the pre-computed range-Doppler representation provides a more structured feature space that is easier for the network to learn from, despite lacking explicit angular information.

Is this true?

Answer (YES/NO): YES